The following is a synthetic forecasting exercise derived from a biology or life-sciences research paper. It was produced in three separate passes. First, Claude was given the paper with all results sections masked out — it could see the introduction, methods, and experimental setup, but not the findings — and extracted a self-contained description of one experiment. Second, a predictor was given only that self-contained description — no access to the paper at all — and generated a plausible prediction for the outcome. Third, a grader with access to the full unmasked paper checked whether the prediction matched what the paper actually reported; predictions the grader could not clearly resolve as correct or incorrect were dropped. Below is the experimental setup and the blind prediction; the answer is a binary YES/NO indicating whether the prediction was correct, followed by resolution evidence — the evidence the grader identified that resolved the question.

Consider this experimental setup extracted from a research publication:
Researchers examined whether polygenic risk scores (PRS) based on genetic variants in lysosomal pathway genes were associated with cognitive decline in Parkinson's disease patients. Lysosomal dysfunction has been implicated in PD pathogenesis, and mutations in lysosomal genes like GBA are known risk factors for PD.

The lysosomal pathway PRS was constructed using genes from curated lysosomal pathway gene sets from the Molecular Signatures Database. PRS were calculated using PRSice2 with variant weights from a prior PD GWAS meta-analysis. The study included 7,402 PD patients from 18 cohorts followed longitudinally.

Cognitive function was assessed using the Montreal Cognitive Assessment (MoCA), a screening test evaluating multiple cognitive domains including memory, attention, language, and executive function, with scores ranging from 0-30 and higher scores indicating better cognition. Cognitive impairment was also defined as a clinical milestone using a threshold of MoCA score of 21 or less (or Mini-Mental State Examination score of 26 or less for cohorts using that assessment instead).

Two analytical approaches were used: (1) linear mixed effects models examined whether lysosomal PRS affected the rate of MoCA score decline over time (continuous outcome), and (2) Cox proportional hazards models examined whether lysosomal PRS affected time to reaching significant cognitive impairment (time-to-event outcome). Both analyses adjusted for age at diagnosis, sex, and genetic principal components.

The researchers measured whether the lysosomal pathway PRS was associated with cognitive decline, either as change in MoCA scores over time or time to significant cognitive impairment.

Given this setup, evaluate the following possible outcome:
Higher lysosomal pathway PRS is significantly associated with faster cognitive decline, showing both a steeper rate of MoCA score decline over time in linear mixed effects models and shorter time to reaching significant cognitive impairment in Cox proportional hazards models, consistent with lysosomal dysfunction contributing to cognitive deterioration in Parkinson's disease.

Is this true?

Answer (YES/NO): NO